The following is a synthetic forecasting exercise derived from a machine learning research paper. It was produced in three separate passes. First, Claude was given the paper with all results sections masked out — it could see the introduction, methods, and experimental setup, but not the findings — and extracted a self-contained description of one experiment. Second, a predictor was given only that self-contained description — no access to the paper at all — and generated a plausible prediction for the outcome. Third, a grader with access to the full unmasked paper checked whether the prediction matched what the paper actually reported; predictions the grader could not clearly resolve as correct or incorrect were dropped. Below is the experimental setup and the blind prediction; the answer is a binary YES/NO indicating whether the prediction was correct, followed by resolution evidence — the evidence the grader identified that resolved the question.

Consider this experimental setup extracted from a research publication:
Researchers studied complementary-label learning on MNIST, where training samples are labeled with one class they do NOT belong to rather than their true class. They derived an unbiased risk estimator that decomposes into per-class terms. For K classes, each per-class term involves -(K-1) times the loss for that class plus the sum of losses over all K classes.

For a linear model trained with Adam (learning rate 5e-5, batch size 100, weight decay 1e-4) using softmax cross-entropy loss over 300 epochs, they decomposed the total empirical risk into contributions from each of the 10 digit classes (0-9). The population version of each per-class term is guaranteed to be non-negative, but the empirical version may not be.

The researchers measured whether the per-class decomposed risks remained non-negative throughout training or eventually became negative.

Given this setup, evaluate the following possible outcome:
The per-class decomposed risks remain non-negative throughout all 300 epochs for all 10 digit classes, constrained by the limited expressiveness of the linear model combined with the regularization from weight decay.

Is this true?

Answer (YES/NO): NO